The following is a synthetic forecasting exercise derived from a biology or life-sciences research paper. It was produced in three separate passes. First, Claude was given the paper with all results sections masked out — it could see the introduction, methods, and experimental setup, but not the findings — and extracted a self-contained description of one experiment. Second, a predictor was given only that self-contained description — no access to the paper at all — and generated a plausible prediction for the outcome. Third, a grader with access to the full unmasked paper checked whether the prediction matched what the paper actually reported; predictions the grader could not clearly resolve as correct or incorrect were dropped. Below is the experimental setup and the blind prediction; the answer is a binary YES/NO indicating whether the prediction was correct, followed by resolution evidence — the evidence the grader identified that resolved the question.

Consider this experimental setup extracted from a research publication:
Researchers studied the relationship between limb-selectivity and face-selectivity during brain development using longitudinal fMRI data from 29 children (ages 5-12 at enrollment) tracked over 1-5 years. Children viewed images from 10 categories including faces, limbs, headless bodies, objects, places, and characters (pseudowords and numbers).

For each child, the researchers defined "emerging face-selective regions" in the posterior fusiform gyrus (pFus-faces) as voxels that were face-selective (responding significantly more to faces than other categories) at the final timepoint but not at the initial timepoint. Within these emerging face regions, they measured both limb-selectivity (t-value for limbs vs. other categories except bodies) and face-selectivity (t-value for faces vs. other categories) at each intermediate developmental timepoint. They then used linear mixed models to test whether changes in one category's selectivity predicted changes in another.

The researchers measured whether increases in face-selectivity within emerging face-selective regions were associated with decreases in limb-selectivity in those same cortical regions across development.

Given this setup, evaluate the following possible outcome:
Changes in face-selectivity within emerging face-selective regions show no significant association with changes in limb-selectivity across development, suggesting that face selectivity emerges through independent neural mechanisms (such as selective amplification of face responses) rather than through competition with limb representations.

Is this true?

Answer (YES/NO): NO